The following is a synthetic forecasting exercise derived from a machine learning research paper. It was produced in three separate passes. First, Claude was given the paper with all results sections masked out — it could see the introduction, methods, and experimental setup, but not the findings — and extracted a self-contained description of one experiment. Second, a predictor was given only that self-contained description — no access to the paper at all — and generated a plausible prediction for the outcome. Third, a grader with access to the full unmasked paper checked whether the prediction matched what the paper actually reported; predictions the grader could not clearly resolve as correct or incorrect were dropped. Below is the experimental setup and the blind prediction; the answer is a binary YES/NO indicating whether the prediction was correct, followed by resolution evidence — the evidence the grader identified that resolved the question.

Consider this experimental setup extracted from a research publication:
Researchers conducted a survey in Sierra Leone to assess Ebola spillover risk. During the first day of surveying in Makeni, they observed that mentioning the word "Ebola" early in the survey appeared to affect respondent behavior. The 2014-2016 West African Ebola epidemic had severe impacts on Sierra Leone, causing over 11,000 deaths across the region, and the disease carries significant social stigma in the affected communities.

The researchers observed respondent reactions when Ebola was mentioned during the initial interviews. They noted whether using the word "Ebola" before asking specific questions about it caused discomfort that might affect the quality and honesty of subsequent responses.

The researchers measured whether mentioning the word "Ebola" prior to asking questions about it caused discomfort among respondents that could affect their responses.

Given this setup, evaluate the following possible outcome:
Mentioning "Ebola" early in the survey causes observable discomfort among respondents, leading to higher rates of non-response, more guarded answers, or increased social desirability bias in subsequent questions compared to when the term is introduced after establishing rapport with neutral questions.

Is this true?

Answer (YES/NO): YES